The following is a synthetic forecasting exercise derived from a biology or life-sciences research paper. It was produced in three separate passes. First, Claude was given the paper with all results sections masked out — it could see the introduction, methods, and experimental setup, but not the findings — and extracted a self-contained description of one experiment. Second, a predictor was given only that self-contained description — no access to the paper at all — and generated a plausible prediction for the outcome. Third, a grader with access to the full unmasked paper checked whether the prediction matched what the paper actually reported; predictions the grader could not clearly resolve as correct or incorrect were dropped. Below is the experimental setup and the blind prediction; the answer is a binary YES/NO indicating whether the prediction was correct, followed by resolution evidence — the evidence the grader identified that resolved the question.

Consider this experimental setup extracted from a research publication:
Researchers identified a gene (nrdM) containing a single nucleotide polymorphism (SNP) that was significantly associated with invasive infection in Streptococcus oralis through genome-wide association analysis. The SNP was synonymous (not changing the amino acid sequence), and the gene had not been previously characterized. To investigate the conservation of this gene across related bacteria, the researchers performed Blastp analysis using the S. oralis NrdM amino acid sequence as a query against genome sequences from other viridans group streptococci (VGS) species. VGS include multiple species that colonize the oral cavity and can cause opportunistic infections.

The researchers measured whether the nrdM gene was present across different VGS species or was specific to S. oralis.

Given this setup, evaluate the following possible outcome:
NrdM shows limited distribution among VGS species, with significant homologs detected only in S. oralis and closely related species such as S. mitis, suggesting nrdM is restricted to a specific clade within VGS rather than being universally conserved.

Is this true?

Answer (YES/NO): NO